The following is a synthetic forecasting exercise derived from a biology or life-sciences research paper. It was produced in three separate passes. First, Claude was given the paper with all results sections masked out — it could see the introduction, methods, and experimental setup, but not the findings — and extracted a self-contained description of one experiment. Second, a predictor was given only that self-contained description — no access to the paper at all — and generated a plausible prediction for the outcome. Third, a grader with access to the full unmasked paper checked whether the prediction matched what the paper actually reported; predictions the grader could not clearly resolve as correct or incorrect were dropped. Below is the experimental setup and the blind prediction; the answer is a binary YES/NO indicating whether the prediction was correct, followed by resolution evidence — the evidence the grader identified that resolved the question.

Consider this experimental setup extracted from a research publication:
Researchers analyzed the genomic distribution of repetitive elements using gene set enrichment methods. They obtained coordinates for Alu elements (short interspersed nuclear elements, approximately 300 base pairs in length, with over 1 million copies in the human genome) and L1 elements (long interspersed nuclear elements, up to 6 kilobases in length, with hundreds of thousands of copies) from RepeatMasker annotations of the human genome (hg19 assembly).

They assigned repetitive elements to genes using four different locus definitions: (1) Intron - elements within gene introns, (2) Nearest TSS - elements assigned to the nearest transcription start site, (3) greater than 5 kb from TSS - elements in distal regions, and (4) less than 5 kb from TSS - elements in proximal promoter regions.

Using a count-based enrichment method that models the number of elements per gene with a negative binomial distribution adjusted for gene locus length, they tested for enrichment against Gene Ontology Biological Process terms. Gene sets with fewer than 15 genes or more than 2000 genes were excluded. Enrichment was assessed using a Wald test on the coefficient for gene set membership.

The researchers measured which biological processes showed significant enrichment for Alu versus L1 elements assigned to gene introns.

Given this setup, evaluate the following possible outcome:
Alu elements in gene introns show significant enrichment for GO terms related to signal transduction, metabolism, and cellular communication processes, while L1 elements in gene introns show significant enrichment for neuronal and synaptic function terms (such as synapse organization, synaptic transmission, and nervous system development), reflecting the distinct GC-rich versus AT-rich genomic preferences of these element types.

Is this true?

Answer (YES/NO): NO